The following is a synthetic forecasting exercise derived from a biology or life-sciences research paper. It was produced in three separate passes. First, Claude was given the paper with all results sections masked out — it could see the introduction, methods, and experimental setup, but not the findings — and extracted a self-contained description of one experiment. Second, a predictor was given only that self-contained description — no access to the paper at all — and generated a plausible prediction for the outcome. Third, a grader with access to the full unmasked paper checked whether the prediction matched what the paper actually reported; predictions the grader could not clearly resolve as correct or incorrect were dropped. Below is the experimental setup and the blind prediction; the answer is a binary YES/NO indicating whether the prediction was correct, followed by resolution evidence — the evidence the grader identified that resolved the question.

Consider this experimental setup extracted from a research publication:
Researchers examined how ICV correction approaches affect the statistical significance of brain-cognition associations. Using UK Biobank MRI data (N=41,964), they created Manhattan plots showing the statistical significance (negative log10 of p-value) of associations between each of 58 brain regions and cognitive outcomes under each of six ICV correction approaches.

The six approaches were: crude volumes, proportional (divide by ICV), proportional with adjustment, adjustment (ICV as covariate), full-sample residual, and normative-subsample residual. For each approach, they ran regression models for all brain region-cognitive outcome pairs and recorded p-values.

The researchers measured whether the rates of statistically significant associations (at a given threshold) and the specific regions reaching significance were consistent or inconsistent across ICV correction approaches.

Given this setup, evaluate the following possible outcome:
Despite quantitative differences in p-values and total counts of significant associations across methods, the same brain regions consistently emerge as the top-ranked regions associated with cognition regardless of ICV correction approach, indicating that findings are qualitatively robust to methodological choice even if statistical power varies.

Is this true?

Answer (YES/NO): NO